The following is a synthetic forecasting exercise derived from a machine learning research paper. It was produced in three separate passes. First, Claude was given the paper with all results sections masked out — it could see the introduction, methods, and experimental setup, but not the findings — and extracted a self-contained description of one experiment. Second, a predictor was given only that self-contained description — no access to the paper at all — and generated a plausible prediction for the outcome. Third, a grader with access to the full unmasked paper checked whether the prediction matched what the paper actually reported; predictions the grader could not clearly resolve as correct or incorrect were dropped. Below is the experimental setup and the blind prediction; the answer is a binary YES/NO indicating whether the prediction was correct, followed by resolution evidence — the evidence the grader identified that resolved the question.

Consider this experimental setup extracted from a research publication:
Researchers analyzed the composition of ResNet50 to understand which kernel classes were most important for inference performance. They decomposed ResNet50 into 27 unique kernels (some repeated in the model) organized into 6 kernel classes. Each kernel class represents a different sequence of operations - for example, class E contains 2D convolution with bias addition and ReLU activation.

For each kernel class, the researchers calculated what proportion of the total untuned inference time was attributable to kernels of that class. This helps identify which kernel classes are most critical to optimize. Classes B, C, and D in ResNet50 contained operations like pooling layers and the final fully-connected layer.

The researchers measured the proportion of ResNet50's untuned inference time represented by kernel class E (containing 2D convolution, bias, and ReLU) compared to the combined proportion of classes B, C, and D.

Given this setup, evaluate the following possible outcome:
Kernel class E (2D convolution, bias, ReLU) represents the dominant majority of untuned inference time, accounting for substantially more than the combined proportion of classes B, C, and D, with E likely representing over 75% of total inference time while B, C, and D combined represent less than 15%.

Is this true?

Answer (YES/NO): NO